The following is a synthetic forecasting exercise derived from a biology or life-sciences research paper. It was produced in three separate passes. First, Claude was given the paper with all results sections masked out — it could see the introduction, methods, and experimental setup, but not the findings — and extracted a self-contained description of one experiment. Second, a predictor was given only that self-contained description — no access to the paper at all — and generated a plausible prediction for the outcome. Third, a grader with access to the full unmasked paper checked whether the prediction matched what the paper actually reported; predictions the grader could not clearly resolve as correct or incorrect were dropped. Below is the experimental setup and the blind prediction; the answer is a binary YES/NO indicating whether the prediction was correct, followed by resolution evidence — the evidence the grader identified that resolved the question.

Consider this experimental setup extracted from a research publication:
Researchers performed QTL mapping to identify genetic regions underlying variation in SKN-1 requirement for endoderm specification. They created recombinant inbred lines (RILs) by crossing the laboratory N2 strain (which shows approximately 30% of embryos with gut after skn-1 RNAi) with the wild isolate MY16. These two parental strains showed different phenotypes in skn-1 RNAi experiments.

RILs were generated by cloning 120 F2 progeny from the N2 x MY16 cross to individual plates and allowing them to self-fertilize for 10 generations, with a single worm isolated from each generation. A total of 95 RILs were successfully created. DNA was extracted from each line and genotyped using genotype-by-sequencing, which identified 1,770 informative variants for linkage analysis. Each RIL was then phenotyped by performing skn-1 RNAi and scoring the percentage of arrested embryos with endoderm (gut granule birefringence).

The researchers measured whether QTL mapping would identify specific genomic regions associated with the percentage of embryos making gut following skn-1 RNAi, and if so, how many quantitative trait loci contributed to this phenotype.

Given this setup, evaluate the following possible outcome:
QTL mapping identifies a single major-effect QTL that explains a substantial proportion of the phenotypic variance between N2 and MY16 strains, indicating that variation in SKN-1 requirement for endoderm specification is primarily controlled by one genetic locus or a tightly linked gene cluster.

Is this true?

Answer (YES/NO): NO